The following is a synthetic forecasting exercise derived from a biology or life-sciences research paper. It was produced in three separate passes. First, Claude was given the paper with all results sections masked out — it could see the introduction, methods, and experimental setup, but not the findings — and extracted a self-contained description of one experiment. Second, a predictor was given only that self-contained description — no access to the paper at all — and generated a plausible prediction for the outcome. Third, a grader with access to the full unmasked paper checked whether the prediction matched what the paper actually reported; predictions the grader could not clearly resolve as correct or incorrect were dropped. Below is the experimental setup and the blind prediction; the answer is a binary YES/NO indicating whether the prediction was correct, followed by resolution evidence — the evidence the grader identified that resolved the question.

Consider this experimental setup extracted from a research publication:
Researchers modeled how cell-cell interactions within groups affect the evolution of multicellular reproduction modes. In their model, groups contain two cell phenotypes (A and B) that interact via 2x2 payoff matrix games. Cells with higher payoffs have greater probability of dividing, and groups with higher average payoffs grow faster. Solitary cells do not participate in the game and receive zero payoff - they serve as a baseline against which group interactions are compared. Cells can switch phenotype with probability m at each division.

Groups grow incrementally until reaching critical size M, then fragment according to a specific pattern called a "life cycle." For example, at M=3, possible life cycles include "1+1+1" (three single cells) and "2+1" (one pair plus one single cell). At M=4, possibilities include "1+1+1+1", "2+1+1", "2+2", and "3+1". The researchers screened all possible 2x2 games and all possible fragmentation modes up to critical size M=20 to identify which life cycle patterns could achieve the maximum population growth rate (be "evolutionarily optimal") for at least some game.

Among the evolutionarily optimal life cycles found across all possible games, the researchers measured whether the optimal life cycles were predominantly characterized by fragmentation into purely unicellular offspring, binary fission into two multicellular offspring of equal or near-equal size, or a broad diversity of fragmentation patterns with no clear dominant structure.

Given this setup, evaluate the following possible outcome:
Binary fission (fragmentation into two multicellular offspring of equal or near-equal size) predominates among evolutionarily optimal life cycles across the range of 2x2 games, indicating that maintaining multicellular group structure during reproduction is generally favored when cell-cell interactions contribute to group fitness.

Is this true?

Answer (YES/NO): NO